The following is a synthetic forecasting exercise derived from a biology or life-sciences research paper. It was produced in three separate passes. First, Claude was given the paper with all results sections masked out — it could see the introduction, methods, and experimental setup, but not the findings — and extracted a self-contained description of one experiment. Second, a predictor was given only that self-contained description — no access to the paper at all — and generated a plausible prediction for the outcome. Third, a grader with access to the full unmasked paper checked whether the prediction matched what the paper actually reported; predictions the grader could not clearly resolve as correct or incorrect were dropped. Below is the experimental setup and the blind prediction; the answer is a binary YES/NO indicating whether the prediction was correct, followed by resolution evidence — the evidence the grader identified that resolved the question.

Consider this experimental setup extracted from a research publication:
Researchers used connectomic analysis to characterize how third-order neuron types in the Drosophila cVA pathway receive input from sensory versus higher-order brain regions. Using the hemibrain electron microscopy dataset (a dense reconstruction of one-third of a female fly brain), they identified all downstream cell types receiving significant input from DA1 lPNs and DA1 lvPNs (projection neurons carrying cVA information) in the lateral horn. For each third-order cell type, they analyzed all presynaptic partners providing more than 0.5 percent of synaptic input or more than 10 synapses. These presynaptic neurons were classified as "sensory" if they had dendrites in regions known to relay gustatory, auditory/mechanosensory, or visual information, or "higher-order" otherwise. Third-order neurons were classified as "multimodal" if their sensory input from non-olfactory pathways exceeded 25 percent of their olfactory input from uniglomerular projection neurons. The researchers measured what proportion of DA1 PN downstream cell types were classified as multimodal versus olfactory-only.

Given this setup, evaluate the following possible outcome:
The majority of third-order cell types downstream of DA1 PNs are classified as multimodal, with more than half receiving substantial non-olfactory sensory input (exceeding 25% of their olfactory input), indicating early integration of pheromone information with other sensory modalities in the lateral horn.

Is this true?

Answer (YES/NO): NO